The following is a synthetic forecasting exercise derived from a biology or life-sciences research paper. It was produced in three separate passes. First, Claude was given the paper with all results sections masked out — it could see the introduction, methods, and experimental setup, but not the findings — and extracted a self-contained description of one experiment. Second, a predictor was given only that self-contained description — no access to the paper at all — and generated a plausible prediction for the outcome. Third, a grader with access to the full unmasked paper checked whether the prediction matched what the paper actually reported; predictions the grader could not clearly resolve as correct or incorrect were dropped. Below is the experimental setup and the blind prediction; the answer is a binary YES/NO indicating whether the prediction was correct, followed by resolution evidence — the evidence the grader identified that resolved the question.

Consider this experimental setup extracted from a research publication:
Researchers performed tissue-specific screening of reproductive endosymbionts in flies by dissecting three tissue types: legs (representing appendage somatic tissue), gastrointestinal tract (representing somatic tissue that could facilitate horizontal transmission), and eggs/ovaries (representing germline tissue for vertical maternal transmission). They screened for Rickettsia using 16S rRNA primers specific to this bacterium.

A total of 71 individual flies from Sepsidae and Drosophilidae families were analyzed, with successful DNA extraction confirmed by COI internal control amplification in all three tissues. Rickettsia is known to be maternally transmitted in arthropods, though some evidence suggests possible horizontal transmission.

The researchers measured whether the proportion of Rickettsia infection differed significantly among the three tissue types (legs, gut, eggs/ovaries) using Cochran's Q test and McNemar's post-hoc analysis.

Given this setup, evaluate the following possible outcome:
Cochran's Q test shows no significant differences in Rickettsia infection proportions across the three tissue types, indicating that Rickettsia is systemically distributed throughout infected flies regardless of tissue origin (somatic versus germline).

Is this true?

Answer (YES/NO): NO